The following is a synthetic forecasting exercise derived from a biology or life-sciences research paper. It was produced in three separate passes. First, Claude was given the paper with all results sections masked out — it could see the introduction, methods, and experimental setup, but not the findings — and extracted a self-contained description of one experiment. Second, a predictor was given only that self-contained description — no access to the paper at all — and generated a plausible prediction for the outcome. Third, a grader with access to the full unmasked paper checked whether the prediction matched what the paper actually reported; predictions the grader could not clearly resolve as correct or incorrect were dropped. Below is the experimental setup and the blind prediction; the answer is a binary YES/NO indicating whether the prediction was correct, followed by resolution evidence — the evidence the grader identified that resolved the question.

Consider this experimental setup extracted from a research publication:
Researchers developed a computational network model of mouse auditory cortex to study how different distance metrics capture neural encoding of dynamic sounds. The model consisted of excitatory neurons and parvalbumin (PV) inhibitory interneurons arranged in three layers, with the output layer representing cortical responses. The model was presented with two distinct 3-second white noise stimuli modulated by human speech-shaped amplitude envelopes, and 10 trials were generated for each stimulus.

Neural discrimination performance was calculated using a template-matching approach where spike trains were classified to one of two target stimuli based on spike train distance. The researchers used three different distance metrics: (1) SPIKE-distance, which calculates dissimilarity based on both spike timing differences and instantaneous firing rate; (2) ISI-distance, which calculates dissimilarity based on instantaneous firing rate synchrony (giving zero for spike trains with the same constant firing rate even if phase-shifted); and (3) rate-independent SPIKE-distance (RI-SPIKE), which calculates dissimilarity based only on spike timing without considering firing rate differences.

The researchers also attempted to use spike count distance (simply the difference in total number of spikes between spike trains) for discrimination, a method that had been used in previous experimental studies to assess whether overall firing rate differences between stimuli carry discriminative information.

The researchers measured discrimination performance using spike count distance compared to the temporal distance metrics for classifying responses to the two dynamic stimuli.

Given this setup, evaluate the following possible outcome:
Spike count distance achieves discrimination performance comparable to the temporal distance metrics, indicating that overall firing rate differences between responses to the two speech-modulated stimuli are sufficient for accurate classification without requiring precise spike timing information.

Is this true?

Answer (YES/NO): NO